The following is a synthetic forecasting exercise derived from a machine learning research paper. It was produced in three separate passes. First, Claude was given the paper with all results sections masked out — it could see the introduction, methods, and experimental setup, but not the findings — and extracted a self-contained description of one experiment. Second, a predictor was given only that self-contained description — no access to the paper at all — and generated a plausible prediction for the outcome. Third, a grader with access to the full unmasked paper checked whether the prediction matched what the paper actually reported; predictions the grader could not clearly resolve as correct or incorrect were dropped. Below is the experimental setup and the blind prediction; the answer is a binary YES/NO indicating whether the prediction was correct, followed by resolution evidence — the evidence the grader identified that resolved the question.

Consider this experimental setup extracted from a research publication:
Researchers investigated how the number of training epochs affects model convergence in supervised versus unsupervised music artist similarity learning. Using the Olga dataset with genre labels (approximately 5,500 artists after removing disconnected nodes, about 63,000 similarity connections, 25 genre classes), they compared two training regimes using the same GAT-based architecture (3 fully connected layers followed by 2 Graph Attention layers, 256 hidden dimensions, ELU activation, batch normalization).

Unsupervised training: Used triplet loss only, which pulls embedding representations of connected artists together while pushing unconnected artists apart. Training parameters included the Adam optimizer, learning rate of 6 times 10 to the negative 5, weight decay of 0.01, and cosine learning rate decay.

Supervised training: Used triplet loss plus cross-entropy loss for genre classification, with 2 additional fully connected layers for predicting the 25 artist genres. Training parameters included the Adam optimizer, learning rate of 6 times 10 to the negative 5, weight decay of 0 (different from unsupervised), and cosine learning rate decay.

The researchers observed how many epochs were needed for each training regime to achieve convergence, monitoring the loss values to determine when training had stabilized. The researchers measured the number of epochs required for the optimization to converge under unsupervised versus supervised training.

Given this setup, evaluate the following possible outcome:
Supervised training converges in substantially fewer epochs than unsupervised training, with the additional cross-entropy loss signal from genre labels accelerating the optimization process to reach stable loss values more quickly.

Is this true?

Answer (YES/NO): YES